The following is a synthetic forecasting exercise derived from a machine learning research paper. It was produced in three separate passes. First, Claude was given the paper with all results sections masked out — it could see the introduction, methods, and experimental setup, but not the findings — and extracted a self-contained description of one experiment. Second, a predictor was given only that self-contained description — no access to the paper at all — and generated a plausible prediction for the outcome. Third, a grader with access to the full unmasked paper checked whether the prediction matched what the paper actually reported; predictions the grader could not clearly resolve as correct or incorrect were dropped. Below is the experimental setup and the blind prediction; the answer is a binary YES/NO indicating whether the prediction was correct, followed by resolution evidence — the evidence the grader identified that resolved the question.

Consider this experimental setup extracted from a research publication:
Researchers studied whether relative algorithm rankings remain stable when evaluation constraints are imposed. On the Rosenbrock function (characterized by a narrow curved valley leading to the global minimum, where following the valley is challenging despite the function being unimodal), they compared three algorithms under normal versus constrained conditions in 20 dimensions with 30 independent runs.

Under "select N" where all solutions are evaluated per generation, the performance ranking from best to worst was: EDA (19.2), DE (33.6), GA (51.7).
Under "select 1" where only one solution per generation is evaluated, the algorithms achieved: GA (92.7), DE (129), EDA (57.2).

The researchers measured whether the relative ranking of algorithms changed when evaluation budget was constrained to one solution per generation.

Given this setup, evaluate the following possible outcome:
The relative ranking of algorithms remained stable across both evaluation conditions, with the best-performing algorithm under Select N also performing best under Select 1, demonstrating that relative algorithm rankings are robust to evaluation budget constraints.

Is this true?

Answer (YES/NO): NO